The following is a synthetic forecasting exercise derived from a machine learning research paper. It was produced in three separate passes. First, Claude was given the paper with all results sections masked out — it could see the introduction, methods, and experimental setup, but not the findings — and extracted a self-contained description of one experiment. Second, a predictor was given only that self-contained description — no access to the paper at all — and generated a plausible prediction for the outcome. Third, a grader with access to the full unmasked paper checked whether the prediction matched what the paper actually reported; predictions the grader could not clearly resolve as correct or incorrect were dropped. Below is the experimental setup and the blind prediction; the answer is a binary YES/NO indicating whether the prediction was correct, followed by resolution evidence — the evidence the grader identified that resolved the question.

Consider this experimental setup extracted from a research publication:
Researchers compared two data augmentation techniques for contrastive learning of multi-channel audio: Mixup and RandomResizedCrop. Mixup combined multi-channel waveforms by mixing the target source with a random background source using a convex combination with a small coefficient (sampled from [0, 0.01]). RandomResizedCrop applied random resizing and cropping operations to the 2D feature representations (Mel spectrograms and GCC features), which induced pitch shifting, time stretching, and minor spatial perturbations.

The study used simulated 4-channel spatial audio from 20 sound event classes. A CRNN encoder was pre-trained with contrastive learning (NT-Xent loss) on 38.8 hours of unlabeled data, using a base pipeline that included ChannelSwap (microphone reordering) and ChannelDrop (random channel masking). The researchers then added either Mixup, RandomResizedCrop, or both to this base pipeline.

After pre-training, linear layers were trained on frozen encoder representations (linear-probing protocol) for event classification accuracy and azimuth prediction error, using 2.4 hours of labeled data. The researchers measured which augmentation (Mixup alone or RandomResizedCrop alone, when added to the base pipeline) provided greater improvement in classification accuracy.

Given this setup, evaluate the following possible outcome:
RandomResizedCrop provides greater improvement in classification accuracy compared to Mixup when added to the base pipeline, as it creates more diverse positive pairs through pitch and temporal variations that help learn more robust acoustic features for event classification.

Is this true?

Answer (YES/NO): YES